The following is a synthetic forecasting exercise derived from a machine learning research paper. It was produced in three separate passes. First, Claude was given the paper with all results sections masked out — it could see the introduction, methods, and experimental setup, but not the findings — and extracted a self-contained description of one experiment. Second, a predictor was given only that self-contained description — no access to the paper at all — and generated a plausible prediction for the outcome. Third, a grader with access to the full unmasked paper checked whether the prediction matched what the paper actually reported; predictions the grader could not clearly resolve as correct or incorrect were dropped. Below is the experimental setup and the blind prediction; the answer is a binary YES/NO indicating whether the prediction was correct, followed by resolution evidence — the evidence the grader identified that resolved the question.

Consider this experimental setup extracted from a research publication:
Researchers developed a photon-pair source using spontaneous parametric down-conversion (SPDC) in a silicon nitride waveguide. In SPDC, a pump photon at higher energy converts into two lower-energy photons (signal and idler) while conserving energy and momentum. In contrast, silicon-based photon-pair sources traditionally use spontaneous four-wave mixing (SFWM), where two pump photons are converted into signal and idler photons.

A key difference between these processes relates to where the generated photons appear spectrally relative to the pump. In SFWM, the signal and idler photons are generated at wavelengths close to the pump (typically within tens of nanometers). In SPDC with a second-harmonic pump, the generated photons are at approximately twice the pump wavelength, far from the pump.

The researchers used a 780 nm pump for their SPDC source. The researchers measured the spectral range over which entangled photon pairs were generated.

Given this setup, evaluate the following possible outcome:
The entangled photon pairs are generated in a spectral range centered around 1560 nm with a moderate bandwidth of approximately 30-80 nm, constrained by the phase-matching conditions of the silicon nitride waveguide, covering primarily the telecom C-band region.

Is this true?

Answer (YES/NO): YES